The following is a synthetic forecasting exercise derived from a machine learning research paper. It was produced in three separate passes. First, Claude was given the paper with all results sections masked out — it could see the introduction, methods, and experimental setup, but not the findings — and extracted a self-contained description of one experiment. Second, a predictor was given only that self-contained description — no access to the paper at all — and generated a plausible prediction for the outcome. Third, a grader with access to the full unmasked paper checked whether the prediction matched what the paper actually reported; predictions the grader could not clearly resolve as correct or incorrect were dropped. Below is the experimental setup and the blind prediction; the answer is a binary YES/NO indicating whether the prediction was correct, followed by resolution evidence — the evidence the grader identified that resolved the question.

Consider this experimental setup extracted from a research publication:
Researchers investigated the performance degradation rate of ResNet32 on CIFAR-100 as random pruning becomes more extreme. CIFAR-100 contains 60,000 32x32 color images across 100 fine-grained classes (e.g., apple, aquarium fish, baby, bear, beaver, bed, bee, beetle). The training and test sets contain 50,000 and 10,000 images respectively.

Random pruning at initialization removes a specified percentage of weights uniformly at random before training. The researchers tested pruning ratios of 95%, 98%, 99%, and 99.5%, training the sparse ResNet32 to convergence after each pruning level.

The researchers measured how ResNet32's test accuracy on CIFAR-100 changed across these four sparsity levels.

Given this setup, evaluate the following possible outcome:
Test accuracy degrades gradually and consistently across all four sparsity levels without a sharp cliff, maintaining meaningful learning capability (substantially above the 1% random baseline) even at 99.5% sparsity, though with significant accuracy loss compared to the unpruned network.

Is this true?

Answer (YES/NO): YES